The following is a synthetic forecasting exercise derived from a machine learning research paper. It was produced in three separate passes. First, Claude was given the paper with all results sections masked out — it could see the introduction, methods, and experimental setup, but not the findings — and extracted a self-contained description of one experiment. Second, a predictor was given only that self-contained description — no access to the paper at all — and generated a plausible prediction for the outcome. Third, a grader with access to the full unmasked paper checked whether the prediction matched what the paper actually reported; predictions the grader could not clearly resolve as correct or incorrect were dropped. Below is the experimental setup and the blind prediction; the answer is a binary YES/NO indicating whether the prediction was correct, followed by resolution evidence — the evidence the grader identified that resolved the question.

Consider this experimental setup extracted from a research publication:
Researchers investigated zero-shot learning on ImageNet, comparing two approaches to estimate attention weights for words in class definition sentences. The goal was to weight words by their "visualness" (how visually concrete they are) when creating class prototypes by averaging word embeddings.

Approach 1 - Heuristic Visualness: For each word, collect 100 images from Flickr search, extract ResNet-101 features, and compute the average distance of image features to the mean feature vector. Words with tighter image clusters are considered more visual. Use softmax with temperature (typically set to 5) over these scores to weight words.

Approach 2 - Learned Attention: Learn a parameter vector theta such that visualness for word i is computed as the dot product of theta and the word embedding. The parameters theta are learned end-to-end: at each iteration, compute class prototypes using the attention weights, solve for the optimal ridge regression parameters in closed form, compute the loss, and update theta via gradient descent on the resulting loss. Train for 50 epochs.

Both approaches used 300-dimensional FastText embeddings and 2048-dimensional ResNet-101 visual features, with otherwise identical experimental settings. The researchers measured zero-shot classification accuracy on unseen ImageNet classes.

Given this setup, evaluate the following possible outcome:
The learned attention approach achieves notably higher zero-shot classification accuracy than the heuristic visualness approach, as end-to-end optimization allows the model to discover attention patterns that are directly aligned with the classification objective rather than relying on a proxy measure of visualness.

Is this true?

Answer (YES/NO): NO